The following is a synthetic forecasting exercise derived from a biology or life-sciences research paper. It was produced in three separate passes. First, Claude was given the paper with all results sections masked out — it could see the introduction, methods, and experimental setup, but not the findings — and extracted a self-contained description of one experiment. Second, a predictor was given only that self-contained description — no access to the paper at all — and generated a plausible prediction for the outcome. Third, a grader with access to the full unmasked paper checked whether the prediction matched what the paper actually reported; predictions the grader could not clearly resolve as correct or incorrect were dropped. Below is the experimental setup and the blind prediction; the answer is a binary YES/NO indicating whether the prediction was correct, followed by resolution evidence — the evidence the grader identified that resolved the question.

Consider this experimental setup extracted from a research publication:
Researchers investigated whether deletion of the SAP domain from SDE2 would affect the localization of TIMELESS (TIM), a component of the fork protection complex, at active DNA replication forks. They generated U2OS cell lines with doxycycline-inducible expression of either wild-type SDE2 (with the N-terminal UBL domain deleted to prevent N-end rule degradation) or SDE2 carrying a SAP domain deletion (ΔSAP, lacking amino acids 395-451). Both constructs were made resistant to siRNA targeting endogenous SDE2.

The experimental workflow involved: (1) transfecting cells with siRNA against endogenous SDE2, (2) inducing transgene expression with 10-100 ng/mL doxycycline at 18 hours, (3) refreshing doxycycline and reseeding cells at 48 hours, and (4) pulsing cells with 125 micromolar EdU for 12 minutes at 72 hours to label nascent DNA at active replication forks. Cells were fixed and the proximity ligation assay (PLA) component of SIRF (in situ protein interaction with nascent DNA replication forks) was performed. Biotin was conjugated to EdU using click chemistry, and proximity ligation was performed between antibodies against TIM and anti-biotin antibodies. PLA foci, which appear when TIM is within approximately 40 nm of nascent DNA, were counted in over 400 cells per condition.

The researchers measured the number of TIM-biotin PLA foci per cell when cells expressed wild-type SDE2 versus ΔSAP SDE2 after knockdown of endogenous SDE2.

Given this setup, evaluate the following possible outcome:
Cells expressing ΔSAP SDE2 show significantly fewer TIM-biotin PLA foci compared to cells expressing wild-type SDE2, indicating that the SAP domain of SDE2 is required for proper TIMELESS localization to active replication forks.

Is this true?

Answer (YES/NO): YES